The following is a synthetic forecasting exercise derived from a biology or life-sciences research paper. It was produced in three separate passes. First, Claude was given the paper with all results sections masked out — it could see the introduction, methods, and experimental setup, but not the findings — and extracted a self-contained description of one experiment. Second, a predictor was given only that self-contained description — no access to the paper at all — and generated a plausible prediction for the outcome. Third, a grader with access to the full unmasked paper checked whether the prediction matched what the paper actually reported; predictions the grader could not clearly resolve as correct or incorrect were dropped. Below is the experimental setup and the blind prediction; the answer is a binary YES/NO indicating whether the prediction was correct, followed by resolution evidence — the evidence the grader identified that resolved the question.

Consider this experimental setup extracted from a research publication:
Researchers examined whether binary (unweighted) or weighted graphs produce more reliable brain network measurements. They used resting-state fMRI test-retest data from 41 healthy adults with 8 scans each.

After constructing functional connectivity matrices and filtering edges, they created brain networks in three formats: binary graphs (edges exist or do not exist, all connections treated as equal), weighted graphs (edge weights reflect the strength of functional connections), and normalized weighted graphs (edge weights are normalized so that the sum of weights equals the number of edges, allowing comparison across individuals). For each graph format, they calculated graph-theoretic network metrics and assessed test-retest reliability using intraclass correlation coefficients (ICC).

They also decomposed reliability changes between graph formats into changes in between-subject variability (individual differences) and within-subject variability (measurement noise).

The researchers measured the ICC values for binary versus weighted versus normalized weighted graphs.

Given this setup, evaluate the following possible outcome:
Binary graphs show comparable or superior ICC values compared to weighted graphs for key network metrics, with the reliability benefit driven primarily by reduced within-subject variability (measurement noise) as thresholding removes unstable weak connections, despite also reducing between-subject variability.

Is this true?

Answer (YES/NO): NO